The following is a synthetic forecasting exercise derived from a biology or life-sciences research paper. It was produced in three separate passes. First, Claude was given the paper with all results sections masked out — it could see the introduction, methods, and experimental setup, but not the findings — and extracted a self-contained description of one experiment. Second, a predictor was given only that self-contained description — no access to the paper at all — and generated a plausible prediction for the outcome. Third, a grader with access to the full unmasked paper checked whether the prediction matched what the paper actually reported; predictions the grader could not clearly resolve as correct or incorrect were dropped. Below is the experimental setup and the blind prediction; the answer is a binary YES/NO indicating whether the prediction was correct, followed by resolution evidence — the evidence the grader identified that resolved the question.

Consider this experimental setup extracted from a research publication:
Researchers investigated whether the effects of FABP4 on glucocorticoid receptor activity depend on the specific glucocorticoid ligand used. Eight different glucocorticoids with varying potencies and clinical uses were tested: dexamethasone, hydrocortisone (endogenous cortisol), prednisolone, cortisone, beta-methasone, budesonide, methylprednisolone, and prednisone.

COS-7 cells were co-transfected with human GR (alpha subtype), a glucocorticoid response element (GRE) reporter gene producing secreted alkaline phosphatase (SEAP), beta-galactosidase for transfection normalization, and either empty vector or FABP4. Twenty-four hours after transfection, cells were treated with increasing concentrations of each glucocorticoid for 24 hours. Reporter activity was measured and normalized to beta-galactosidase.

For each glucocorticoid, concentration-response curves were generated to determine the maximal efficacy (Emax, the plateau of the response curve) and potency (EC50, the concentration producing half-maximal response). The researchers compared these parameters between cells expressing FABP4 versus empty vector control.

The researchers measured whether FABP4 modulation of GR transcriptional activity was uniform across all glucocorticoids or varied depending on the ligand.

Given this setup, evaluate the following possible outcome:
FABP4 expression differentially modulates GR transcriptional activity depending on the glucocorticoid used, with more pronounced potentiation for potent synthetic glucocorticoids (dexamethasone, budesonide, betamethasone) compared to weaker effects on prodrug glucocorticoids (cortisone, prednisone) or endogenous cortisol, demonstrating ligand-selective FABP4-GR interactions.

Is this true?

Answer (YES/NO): NO